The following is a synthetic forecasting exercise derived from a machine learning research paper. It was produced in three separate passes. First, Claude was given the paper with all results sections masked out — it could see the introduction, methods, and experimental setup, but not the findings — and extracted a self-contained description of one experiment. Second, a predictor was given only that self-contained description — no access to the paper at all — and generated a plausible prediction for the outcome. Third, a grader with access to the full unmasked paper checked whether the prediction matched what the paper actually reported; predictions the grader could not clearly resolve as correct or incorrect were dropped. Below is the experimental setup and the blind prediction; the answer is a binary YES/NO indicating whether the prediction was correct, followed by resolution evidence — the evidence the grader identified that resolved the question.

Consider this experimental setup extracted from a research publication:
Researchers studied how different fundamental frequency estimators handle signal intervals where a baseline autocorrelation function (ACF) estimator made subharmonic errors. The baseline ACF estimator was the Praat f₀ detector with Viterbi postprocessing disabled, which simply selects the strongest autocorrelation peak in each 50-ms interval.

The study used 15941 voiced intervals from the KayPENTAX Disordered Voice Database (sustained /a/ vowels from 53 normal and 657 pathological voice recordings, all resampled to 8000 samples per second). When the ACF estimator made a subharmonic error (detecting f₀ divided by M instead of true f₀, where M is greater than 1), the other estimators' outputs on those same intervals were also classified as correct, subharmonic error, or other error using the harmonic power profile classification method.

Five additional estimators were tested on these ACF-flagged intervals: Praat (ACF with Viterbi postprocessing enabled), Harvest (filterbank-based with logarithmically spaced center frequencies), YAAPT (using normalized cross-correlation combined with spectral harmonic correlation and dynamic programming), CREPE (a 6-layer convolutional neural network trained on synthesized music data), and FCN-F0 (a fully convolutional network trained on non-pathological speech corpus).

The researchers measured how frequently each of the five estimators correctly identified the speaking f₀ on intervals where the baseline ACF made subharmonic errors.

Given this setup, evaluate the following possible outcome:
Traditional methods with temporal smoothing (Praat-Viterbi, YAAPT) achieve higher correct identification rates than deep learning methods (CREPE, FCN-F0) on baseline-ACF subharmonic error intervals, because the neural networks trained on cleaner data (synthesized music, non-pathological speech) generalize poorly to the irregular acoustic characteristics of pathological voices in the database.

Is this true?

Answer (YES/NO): NO